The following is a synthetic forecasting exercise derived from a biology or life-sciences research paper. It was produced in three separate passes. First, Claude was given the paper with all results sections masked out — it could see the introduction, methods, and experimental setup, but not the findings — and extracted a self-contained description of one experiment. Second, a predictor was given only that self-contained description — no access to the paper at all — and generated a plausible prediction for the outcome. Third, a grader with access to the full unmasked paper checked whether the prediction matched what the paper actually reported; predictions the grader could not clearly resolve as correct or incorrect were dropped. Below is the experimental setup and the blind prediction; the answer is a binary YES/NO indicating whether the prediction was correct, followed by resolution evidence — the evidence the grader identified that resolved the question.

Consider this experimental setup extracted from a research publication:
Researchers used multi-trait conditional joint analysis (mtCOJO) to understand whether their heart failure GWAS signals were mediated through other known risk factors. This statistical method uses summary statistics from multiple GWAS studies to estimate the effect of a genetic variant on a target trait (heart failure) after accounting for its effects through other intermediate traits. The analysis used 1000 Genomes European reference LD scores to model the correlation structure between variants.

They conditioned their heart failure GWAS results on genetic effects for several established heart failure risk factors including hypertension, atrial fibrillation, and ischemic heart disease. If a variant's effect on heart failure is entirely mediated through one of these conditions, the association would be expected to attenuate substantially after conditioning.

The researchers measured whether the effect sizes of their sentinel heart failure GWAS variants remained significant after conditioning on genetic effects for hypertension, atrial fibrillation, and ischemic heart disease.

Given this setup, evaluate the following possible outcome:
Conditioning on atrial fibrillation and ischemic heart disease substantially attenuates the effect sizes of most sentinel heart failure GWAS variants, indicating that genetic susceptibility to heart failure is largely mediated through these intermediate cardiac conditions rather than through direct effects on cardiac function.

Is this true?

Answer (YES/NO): NO